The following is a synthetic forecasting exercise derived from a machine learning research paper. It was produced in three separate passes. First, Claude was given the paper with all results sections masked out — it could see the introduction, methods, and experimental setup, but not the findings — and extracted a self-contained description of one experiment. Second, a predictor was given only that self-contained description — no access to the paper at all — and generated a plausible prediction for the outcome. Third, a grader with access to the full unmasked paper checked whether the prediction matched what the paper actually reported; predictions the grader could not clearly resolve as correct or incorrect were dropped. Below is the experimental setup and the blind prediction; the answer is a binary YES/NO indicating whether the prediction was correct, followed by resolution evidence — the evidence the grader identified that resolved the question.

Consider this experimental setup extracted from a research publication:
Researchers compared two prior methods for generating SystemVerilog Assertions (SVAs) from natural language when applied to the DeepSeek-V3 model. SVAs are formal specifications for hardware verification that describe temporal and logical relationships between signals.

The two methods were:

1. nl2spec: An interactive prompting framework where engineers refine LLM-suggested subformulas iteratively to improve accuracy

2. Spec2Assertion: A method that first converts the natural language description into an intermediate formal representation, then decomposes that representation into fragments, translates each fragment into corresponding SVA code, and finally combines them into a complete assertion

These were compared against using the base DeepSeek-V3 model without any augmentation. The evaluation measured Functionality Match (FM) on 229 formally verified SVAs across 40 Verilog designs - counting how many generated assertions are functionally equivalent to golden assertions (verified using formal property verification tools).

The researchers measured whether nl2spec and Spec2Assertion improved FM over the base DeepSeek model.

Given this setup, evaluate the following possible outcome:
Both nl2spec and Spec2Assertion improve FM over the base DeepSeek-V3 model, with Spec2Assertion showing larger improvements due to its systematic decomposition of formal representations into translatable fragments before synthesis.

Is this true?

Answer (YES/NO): NO